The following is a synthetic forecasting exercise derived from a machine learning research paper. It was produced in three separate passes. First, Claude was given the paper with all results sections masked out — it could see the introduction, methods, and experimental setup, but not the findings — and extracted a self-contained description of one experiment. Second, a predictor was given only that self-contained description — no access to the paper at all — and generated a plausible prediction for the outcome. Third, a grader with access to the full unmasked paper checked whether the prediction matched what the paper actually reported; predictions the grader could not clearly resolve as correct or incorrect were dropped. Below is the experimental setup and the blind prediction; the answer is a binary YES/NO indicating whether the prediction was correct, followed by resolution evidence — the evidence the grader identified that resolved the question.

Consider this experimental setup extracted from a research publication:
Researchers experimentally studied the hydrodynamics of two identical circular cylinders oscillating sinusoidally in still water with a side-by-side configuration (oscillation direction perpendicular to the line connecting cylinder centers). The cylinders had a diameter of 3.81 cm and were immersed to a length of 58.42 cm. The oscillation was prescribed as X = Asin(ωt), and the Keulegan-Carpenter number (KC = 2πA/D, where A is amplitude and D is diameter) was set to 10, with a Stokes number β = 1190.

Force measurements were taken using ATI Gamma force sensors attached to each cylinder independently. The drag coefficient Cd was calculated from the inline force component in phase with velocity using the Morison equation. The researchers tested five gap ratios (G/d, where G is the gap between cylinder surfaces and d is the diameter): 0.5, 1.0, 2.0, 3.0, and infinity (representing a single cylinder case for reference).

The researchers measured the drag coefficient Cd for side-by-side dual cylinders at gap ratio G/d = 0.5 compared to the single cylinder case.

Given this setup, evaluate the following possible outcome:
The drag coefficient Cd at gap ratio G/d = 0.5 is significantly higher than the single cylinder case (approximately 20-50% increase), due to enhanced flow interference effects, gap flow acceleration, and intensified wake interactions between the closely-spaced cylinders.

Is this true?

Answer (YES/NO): NO